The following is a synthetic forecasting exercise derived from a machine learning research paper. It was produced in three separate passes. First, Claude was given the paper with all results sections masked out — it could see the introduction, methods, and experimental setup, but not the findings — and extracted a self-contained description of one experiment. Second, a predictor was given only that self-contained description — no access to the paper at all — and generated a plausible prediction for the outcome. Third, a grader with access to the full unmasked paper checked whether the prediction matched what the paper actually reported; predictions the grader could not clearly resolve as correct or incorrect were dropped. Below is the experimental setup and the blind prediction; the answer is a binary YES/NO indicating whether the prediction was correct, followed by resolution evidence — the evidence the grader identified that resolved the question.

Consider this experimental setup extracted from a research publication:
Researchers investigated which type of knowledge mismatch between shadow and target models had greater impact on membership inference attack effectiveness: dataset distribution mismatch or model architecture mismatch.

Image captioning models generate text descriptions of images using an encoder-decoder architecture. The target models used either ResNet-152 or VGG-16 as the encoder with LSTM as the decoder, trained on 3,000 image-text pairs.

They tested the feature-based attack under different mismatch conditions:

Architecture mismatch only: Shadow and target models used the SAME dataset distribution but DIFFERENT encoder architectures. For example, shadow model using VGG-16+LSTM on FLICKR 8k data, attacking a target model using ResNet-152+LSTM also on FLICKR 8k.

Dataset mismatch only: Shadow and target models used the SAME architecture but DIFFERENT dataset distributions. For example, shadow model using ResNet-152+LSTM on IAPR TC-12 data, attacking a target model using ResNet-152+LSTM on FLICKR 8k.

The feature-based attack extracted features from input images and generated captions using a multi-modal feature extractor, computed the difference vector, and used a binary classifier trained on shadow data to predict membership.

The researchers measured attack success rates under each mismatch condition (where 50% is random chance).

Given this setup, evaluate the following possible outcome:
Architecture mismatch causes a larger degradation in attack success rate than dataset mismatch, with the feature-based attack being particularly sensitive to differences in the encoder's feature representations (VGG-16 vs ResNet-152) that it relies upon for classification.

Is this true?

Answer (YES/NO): NO